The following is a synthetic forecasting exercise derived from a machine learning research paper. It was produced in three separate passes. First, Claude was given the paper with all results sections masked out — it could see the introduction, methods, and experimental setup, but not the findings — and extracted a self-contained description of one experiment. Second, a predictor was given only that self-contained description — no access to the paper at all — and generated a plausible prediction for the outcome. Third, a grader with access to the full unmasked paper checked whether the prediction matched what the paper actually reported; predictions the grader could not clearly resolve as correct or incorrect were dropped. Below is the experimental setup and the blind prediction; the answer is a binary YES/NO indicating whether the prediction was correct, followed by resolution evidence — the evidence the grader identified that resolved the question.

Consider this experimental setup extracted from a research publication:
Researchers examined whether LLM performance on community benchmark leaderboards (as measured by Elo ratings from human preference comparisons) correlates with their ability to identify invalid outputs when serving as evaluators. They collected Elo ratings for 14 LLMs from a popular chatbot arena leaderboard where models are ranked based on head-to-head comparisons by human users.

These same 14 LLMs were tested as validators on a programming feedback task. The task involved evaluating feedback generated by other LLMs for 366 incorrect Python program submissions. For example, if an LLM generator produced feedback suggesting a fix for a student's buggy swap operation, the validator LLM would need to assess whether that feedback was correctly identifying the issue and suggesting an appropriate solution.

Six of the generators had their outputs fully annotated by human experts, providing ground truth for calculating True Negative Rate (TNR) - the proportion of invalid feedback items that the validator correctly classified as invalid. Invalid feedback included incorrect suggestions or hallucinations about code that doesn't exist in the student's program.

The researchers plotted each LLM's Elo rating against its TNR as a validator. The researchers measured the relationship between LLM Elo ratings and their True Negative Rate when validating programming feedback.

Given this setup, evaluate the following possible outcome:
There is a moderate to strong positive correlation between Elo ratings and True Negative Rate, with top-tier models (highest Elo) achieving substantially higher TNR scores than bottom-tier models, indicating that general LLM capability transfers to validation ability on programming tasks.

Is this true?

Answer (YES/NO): NO